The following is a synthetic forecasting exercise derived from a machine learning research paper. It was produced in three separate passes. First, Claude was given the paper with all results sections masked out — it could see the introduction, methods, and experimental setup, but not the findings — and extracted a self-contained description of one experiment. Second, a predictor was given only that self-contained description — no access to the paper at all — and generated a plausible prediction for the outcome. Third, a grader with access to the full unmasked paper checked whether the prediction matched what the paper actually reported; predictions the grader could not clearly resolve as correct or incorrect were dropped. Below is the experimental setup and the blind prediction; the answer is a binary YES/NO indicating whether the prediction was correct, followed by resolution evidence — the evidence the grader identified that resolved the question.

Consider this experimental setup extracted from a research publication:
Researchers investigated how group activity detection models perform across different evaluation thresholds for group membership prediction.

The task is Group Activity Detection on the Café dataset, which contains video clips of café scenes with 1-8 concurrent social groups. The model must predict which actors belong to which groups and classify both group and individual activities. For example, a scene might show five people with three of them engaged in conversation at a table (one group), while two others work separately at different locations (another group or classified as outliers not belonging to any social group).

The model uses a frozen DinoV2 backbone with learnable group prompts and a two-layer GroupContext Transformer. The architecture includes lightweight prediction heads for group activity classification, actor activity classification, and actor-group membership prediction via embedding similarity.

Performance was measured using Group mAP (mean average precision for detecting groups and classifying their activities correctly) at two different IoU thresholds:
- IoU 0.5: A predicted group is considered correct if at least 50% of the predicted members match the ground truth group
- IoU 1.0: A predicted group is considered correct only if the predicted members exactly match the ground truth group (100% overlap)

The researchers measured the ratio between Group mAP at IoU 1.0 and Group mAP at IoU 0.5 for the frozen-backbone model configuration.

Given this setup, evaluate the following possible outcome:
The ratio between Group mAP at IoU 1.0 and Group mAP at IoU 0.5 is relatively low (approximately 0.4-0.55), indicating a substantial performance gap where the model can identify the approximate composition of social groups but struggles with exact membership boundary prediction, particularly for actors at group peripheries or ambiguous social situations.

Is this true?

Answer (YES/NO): YES